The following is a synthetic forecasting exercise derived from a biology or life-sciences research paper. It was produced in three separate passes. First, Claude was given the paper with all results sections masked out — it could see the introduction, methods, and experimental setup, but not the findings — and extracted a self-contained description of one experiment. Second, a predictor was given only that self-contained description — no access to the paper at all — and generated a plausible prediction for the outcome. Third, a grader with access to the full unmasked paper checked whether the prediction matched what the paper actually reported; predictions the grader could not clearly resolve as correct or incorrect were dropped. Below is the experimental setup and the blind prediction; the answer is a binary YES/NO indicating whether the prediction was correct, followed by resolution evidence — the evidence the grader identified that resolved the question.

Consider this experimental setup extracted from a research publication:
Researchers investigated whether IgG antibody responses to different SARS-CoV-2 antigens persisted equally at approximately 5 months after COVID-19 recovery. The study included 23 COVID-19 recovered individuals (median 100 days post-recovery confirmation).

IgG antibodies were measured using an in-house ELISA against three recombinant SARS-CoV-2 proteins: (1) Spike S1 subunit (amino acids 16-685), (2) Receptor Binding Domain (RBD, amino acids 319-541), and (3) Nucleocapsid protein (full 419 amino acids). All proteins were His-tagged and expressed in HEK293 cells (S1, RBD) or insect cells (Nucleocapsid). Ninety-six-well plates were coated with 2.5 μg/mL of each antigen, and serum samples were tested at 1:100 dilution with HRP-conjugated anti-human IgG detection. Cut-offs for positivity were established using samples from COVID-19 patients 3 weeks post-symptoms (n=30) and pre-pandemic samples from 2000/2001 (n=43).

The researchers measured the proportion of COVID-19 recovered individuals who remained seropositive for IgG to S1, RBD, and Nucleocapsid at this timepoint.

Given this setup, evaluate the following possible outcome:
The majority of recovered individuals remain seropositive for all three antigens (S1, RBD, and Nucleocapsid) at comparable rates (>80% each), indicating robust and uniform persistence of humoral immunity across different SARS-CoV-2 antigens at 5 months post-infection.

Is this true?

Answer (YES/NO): NO